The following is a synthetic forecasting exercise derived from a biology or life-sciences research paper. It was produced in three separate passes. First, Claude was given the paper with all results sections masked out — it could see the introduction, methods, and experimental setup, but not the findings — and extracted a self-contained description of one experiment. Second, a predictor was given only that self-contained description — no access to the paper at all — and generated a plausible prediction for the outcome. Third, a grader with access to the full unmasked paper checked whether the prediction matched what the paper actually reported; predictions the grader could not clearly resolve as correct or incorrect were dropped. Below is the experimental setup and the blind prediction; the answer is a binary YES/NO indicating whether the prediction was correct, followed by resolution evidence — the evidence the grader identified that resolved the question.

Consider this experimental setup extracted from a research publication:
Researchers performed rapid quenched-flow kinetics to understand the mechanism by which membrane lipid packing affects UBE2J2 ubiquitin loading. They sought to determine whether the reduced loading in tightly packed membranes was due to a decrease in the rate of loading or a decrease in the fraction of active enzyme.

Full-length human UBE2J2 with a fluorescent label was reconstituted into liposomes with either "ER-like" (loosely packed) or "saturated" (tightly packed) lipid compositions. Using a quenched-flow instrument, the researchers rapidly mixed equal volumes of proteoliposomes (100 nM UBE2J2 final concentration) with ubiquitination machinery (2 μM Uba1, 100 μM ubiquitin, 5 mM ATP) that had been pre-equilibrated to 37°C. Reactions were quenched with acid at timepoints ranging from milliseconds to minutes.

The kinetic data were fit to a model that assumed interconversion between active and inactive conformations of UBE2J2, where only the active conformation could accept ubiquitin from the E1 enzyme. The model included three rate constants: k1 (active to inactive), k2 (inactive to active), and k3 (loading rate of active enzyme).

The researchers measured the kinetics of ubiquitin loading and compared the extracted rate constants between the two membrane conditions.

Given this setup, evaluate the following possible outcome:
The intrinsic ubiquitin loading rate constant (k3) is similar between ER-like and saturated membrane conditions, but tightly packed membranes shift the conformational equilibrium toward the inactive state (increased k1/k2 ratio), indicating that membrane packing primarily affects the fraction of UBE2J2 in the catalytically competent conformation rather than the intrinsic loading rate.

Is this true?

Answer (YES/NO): NO